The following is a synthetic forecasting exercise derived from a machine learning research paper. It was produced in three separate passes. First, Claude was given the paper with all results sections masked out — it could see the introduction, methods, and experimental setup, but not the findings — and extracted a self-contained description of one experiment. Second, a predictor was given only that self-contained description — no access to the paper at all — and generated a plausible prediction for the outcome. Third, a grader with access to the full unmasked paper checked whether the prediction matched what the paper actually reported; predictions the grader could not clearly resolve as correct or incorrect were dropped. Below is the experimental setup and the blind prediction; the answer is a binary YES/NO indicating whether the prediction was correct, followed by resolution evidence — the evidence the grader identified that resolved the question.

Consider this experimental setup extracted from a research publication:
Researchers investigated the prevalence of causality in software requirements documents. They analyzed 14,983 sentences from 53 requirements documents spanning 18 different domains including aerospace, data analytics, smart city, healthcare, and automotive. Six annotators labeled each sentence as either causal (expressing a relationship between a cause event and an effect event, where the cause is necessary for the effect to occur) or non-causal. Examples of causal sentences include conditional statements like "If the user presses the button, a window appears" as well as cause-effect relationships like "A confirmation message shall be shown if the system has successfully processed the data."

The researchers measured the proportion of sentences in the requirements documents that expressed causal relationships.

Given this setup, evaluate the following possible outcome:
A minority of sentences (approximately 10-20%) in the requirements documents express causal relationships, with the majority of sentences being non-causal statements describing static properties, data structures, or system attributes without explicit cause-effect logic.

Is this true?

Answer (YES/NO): NO